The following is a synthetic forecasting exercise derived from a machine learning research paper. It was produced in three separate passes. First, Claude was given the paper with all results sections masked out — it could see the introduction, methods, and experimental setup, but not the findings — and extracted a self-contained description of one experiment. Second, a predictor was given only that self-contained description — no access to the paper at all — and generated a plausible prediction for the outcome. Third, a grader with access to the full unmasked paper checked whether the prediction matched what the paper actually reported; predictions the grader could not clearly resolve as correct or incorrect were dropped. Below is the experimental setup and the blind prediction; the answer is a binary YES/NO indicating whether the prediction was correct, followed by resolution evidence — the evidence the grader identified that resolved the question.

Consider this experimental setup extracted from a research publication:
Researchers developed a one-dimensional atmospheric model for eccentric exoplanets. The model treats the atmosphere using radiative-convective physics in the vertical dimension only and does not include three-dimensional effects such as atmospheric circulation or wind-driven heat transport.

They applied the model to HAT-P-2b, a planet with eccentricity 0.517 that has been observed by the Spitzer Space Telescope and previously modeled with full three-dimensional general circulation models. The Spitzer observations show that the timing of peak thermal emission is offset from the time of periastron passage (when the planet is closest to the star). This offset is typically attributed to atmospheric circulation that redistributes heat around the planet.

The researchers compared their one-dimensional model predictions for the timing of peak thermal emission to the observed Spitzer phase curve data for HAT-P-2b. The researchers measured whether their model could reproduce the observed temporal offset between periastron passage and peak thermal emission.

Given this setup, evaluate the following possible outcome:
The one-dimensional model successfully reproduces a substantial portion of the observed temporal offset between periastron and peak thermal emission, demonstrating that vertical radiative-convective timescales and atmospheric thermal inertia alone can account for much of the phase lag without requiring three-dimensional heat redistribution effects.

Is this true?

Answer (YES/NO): NO